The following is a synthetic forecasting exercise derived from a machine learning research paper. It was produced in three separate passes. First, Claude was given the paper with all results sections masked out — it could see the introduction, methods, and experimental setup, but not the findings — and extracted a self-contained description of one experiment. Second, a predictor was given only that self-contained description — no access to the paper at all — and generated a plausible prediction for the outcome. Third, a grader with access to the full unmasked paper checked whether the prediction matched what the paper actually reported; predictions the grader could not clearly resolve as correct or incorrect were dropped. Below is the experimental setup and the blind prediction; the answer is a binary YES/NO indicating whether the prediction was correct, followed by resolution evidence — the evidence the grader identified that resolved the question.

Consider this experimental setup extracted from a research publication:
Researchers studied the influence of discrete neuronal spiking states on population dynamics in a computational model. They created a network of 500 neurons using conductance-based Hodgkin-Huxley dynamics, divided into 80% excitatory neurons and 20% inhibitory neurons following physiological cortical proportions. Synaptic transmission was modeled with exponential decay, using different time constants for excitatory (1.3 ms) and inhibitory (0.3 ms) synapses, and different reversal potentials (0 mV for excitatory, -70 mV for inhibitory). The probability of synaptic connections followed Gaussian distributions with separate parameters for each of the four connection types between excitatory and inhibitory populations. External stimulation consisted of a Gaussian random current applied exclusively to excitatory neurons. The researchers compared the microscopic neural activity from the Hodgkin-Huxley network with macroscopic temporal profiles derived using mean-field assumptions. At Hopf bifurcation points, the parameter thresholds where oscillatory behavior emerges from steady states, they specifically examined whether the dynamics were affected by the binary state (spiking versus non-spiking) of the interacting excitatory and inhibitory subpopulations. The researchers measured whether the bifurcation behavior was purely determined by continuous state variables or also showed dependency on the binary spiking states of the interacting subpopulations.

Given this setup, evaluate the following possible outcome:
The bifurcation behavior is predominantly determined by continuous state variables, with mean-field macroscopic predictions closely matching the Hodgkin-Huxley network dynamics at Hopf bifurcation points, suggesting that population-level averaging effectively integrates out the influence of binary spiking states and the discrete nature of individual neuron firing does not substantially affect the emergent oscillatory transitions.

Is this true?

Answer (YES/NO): NO